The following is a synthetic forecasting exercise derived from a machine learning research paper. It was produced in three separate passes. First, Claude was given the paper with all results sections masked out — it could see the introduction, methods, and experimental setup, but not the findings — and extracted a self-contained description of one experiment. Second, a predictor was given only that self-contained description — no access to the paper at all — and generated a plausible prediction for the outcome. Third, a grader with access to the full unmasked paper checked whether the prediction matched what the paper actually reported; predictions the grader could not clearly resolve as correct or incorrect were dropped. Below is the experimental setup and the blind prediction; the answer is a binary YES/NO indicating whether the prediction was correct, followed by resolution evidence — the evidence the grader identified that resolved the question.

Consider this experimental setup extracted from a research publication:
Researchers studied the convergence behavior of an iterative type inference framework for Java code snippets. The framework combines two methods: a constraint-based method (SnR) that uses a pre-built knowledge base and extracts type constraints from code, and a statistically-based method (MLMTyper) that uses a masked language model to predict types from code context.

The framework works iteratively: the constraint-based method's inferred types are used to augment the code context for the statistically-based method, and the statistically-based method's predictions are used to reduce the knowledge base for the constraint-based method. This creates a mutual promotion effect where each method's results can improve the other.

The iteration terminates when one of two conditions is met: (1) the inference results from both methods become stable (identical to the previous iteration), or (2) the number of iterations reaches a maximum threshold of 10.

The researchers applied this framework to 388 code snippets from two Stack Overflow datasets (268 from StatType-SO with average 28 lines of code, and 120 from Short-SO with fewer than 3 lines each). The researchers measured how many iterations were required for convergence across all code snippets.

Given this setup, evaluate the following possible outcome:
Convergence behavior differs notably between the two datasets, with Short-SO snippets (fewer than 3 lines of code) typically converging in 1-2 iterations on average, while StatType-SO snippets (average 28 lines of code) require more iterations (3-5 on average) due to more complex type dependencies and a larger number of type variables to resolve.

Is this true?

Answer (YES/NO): NO